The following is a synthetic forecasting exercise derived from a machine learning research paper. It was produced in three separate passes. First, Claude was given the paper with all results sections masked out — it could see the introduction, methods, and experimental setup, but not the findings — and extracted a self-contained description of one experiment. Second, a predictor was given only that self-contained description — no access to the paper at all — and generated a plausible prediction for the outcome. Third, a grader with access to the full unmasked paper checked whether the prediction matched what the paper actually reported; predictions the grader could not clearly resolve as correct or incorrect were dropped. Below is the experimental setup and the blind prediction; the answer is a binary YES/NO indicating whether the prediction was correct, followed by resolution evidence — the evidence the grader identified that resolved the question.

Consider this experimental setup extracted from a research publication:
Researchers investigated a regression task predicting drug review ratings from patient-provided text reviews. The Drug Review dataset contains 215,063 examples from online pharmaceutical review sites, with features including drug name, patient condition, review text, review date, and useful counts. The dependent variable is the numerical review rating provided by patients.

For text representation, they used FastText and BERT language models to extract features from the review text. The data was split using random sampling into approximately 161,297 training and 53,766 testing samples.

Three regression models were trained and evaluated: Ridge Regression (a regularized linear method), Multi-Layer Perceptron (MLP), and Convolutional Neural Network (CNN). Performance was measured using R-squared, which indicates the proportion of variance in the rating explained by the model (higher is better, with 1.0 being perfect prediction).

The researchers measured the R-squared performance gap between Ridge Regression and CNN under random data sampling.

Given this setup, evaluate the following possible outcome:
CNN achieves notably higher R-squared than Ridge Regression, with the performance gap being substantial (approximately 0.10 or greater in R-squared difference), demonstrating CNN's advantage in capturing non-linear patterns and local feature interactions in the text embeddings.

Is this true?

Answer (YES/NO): YES